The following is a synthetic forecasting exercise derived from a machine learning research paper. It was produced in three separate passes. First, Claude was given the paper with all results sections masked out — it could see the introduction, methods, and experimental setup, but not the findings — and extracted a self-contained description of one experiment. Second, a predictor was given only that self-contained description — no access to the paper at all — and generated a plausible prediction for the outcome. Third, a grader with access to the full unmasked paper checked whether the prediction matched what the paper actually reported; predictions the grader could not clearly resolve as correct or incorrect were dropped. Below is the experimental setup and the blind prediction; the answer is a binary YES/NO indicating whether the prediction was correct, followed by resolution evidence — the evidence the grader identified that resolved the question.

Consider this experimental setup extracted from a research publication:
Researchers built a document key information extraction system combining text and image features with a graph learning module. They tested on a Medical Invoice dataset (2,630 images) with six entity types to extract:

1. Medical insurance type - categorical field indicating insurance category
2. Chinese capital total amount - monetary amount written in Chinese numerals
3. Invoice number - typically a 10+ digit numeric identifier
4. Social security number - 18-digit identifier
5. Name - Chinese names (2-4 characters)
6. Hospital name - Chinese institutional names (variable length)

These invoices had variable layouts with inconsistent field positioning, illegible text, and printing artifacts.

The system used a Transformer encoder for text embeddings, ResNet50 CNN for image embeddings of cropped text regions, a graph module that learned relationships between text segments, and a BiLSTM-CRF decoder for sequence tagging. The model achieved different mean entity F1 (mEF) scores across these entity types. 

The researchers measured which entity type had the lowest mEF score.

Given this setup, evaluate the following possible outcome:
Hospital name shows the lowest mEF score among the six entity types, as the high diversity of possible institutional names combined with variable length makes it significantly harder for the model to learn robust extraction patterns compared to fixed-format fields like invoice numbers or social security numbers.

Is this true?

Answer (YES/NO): NO